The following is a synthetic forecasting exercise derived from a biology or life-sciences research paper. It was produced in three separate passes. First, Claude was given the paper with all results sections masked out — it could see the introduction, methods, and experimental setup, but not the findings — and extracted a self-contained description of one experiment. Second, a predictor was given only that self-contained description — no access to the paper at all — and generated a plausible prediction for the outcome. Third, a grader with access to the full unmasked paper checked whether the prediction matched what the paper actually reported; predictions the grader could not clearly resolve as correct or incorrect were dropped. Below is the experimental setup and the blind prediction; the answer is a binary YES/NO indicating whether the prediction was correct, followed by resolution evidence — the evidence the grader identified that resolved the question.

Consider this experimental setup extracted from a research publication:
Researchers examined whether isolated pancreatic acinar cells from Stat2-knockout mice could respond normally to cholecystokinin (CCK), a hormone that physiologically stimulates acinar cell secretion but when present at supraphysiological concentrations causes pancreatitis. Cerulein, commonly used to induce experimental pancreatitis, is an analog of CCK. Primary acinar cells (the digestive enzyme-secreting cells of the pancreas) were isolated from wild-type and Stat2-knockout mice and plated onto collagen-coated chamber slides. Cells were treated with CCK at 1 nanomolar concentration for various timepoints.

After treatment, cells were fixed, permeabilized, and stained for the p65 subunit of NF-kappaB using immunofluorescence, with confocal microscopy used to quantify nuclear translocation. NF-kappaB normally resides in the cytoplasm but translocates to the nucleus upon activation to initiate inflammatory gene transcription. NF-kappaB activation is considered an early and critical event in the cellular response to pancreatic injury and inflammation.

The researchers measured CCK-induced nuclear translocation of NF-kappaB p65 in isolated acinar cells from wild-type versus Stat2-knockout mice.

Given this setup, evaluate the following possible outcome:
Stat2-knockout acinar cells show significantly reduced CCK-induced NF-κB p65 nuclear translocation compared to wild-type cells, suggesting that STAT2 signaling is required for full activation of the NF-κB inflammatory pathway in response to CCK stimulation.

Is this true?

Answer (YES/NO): YES